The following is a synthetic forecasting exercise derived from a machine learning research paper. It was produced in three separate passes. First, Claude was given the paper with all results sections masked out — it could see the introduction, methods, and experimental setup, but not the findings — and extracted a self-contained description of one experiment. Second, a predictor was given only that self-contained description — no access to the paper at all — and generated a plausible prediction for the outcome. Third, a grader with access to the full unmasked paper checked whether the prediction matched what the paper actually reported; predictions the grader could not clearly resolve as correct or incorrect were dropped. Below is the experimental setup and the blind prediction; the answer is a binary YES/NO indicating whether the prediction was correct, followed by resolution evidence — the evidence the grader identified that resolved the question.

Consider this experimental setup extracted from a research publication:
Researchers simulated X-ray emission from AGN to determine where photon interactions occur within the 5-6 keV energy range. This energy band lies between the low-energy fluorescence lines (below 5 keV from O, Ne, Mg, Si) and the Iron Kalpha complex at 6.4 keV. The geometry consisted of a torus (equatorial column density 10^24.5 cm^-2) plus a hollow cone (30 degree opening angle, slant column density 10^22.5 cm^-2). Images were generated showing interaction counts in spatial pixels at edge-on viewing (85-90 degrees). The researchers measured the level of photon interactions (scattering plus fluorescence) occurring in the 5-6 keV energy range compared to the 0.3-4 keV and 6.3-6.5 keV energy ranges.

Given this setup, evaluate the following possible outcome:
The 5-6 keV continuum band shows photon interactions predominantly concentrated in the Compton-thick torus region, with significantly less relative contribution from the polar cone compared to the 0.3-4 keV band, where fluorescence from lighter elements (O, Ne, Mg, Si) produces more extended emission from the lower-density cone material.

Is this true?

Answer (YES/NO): YES